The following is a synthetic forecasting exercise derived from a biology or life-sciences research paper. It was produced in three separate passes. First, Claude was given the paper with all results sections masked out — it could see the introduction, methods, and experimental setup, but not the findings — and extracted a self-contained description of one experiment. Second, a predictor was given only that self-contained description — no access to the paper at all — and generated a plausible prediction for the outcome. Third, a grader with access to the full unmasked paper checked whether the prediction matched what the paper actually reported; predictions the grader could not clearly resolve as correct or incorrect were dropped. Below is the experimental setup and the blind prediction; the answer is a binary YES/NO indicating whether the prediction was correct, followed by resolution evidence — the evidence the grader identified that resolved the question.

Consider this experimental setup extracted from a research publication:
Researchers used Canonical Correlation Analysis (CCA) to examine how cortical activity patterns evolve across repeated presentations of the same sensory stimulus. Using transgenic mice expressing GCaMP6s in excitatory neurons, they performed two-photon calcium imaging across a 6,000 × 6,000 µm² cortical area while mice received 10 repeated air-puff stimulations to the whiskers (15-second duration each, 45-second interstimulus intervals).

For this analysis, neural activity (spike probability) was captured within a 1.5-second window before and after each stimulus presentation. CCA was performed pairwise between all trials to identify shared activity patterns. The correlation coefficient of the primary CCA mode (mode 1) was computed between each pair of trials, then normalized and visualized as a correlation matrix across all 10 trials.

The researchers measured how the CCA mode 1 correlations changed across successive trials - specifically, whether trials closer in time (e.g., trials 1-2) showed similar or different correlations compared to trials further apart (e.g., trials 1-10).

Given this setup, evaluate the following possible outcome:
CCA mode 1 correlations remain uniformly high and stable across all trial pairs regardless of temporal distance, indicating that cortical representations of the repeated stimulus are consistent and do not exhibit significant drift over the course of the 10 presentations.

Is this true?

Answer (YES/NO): NO